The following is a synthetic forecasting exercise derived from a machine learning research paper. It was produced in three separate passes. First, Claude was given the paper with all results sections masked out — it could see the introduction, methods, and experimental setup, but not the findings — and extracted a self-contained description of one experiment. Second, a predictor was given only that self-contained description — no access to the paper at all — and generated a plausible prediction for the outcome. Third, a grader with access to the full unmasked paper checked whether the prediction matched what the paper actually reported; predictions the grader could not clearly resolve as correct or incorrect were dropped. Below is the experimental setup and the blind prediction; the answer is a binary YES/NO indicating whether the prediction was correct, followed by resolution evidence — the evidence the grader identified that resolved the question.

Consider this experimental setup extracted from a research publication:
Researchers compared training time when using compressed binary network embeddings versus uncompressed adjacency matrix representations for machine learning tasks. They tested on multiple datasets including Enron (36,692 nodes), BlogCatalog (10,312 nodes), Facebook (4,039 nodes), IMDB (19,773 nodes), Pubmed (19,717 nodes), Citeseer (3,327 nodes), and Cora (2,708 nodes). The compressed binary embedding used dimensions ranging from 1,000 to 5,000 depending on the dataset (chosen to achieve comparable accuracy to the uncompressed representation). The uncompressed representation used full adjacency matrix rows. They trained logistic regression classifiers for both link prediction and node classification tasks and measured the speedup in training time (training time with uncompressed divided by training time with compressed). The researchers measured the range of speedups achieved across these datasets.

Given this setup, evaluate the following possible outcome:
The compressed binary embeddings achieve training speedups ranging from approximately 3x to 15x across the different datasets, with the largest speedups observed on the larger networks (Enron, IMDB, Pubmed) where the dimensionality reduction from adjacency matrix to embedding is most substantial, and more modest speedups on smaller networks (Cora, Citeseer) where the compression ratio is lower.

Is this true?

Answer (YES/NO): NO